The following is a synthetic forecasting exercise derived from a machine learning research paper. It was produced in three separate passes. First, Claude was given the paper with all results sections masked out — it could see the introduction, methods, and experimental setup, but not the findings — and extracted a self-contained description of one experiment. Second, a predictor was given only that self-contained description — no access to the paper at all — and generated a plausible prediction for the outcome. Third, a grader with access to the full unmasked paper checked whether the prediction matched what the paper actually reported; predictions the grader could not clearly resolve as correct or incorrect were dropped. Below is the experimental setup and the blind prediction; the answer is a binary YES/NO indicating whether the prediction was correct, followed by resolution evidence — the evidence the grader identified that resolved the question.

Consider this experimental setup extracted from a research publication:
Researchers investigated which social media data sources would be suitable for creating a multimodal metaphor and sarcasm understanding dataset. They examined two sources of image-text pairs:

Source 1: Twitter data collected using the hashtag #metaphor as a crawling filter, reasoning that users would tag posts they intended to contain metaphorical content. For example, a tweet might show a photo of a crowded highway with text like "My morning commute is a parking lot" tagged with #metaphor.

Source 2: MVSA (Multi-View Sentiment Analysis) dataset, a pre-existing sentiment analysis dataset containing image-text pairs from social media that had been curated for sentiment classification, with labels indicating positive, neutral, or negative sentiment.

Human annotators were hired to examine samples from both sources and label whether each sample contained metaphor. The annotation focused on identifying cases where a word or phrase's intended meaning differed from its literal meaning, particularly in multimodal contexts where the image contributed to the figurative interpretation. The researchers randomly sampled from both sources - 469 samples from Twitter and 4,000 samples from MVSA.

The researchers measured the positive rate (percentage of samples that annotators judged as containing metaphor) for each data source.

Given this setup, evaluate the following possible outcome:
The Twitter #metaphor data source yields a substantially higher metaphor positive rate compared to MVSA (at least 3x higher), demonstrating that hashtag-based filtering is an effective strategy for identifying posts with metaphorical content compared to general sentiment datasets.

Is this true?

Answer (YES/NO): NO